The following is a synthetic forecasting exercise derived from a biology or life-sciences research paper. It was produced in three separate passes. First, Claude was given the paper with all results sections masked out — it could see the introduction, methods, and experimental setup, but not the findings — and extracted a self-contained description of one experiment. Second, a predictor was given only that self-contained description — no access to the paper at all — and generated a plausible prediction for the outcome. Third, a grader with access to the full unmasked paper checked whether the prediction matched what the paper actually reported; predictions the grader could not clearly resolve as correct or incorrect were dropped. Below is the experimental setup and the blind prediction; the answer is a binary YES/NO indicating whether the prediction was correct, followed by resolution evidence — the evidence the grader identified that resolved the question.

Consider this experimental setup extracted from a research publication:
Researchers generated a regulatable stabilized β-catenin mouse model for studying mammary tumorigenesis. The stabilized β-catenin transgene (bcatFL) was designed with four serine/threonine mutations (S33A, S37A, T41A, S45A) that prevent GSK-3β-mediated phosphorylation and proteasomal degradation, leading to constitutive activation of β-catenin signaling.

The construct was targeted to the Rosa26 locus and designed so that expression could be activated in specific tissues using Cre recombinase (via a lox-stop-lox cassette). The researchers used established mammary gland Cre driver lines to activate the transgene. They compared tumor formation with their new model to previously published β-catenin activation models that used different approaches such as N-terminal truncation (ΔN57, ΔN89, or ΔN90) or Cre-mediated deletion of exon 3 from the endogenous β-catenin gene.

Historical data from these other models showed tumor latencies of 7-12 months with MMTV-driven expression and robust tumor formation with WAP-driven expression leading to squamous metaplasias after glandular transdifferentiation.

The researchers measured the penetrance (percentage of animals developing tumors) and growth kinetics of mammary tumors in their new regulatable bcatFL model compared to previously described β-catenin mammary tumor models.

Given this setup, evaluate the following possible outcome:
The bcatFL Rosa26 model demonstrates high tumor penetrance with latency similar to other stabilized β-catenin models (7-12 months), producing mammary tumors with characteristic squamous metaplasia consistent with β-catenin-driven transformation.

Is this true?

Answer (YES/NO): NO